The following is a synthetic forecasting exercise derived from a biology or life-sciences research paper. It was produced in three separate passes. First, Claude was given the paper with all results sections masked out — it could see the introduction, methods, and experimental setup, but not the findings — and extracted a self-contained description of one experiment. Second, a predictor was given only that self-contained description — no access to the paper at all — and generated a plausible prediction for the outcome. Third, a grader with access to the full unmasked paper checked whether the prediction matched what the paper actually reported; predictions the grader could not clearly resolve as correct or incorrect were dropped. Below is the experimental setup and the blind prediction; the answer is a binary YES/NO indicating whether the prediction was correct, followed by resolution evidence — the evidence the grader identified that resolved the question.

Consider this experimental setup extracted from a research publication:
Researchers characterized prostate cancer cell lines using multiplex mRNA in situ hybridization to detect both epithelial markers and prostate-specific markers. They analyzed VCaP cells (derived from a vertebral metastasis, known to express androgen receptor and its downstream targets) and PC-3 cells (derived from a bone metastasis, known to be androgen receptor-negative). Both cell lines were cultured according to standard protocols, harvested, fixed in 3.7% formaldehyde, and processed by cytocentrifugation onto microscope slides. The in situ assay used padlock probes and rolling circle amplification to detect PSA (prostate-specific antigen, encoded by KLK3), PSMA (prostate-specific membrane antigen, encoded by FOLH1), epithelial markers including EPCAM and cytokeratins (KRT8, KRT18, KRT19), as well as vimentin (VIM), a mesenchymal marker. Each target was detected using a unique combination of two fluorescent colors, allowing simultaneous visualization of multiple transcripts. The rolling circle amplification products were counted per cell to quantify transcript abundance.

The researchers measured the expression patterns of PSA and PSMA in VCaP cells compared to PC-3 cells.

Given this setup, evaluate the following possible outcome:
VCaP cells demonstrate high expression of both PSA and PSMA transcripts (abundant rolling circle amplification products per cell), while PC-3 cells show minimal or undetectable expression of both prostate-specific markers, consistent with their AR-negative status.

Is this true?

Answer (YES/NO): NO